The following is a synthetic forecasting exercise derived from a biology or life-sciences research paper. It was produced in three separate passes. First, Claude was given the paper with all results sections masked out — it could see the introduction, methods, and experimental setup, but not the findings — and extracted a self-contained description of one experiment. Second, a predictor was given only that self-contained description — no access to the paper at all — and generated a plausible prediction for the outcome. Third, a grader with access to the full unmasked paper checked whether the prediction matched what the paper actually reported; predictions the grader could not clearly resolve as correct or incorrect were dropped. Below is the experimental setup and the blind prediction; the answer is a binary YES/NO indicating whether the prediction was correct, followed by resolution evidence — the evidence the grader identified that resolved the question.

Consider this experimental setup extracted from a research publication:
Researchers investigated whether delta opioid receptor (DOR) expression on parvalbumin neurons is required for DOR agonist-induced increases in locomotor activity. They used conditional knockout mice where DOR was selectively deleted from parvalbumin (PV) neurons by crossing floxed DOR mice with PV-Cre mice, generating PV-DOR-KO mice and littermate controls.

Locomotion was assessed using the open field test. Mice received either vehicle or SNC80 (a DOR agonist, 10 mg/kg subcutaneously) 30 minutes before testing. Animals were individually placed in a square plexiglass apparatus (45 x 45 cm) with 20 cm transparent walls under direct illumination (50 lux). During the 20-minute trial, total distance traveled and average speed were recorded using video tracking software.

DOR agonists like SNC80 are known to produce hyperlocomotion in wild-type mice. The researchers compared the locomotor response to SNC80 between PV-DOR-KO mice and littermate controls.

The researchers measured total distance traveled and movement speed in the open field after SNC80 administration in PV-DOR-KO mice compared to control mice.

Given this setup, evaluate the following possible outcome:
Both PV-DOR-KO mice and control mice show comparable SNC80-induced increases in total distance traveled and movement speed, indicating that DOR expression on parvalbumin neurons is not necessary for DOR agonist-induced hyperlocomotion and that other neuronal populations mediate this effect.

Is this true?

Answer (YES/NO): YES